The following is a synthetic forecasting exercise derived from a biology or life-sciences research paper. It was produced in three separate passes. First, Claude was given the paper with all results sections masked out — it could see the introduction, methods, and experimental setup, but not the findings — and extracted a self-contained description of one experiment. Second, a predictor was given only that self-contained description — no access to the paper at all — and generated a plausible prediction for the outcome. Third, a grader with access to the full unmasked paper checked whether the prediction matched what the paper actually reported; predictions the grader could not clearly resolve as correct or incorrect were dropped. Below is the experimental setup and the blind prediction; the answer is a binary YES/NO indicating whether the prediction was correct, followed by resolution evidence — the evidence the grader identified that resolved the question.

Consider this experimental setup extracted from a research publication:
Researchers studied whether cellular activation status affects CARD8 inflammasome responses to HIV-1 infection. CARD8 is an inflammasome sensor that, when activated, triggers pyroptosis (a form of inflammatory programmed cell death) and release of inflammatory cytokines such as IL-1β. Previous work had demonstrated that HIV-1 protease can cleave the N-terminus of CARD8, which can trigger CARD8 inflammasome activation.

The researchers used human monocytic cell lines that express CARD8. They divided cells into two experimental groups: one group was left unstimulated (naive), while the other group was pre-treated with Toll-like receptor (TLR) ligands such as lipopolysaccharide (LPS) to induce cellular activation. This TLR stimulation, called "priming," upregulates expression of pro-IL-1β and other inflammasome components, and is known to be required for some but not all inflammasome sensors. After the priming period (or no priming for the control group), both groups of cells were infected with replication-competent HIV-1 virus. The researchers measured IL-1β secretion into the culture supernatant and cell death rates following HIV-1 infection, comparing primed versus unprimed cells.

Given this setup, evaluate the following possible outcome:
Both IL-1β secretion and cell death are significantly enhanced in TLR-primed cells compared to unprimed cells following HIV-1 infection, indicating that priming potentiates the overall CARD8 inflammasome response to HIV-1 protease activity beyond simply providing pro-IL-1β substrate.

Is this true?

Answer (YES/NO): YES